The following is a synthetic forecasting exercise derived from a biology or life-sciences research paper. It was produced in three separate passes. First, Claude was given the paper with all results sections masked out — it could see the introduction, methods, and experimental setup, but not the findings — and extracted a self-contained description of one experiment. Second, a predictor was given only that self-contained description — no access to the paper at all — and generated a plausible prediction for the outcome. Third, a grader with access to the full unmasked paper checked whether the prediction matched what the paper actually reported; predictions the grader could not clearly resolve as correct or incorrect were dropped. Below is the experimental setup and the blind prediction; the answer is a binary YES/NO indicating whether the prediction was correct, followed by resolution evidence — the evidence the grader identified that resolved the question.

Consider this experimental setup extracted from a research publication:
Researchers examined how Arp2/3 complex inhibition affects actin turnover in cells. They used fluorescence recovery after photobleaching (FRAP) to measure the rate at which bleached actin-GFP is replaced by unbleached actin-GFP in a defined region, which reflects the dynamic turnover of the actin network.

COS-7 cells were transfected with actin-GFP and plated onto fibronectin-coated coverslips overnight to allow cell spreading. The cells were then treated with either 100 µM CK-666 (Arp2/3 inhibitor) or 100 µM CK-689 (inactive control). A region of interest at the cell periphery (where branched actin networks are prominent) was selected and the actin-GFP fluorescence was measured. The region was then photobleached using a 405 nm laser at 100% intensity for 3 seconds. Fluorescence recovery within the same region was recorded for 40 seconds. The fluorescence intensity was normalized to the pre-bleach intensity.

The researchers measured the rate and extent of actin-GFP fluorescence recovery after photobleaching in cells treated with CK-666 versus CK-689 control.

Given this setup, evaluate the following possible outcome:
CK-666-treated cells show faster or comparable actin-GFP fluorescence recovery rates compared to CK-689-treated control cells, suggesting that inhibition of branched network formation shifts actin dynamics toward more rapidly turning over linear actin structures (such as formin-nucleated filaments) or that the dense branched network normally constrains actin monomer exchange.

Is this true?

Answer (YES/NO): YES